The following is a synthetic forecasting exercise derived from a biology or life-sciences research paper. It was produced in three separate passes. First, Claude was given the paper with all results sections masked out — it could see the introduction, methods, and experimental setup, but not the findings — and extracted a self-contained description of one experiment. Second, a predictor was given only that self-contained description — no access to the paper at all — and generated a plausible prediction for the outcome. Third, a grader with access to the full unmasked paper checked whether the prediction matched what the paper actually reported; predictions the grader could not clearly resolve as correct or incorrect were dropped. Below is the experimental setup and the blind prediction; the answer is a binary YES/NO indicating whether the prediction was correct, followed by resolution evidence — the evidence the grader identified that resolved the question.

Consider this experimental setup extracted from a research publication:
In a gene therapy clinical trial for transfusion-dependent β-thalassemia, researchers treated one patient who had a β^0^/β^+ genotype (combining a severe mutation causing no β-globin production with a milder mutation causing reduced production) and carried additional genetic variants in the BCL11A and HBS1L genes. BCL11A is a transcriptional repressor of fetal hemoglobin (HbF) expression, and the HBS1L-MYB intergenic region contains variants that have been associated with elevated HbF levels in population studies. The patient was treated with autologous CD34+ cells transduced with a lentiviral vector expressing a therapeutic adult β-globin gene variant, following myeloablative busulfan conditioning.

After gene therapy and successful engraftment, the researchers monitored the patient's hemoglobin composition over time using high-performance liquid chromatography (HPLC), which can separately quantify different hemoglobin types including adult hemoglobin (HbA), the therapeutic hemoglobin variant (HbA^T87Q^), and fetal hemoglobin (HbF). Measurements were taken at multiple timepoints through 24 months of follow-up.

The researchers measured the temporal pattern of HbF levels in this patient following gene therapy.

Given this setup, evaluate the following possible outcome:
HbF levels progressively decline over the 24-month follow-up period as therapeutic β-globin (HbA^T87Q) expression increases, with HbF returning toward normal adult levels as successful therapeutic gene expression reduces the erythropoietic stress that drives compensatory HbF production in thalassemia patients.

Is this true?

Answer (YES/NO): NO